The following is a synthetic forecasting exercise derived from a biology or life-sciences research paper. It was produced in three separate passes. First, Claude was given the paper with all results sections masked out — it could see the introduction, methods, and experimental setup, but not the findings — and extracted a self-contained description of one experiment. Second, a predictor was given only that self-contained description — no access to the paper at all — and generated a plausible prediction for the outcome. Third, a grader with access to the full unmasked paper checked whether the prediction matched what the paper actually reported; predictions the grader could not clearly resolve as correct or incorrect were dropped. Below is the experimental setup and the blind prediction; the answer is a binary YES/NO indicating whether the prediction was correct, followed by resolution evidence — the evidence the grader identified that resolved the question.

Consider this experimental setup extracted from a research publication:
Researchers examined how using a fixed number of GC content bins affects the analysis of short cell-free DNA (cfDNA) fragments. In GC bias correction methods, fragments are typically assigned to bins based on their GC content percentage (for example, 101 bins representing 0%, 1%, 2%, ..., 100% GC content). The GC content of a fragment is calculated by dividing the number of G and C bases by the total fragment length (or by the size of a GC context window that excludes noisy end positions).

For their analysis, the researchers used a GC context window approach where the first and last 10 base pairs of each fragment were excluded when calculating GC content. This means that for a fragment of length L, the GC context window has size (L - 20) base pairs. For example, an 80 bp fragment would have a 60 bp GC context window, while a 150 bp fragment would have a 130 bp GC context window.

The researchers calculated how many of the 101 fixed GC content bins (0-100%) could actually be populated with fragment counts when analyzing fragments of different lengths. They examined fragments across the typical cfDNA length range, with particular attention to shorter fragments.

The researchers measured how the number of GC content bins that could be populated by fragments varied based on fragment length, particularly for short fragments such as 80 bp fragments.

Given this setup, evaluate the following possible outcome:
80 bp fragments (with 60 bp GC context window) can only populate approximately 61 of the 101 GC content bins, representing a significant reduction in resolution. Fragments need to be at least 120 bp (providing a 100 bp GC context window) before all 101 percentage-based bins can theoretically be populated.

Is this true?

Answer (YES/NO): YES